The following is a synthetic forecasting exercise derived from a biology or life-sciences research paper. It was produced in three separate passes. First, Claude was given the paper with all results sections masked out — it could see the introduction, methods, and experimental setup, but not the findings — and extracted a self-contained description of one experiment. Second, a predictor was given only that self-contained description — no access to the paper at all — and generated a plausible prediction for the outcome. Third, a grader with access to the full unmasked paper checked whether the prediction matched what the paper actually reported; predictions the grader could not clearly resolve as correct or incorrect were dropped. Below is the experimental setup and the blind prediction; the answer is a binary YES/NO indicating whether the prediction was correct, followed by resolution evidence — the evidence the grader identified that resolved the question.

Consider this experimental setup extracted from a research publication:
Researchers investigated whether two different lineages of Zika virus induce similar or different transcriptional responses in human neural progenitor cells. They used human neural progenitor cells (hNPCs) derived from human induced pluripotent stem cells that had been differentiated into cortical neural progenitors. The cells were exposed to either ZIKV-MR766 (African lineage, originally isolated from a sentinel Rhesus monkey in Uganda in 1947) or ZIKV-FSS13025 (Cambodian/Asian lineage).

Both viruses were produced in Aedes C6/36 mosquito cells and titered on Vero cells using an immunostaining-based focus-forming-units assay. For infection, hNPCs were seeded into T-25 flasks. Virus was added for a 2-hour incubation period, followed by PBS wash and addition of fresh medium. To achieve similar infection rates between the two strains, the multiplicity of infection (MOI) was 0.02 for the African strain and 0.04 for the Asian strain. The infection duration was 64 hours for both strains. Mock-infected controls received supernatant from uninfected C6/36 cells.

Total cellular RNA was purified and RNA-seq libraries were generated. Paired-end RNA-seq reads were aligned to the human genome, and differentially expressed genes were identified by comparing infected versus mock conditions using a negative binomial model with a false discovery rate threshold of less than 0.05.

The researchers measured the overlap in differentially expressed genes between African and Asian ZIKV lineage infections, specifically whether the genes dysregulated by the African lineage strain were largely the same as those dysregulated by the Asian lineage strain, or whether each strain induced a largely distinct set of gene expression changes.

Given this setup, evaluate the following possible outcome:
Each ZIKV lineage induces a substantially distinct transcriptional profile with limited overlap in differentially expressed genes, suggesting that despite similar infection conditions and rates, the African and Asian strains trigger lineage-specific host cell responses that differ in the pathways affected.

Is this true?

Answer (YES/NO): NO